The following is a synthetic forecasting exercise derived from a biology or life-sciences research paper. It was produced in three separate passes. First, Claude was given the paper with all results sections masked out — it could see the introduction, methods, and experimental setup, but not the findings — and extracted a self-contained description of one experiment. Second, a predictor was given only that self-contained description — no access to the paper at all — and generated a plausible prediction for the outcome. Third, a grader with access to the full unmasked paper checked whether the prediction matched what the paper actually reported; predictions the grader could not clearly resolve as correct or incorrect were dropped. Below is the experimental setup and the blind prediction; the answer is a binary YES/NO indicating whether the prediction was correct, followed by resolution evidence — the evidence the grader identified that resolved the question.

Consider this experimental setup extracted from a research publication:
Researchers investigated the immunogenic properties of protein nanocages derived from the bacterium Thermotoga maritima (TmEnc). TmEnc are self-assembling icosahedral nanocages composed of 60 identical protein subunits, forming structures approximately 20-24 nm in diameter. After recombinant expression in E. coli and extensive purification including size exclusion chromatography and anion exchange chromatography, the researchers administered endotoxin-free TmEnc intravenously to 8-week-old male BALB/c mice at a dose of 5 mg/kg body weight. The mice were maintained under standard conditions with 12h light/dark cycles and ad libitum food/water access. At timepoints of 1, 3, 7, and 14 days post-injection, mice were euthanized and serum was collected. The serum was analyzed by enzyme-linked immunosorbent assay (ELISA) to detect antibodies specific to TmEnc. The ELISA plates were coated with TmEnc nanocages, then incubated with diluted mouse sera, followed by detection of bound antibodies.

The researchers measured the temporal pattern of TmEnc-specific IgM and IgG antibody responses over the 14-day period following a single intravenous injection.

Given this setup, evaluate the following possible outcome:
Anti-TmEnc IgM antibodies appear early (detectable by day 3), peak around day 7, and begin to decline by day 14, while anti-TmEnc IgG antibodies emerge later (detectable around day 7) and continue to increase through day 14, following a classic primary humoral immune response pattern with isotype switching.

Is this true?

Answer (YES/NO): NO